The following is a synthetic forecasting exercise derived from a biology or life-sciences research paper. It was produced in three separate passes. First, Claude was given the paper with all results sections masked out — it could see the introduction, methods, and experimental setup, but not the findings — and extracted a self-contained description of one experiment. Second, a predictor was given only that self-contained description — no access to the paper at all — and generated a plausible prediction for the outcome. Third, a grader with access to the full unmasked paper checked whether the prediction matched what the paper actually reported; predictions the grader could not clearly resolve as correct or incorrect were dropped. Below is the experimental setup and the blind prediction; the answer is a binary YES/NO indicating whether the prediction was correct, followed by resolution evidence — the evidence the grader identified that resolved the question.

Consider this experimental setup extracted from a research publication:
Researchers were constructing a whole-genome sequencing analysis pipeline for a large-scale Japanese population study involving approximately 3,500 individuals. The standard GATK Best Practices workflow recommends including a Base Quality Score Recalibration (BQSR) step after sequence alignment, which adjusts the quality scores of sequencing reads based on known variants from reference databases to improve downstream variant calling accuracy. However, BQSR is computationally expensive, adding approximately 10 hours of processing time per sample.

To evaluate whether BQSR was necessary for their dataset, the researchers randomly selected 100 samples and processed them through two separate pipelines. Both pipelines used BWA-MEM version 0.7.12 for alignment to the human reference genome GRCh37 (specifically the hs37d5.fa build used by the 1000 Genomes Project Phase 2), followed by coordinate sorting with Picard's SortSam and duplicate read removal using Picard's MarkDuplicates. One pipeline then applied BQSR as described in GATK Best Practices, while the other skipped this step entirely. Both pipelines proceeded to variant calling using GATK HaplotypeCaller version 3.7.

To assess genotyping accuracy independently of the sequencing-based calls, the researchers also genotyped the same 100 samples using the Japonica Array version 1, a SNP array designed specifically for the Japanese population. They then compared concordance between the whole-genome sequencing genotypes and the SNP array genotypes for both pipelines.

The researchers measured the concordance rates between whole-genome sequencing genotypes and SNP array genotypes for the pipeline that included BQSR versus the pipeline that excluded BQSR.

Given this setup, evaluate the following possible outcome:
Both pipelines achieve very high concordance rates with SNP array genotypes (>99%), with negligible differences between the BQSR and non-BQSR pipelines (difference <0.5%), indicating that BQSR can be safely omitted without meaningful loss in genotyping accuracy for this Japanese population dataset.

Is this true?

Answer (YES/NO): YES